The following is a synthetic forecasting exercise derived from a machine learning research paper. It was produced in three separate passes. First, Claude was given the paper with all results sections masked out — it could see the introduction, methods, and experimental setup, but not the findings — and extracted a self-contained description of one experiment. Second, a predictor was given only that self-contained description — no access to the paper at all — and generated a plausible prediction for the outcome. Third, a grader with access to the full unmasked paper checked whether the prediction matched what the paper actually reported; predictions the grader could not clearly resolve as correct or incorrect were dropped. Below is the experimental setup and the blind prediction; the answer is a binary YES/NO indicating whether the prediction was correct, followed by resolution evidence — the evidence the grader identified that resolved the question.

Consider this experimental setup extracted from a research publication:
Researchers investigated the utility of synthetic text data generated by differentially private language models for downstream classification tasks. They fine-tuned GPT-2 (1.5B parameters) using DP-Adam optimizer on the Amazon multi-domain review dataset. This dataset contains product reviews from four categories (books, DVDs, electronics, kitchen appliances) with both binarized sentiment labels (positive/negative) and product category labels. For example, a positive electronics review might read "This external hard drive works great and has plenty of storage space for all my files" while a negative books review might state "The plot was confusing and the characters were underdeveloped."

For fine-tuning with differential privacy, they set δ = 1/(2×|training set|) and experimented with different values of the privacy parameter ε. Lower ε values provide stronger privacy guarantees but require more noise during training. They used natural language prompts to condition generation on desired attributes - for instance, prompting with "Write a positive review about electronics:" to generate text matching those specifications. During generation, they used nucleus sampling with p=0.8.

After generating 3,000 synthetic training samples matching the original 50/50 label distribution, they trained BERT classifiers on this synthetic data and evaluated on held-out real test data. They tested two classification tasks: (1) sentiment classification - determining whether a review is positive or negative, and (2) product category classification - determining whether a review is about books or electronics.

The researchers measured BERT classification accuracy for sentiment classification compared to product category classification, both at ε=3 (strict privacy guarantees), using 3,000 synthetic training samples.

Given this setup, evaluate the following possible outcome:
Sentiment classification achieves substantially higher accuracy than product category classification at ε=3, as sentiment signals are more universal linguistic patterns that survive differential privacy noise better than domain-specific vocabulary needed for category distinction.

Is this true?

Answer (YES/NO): NO